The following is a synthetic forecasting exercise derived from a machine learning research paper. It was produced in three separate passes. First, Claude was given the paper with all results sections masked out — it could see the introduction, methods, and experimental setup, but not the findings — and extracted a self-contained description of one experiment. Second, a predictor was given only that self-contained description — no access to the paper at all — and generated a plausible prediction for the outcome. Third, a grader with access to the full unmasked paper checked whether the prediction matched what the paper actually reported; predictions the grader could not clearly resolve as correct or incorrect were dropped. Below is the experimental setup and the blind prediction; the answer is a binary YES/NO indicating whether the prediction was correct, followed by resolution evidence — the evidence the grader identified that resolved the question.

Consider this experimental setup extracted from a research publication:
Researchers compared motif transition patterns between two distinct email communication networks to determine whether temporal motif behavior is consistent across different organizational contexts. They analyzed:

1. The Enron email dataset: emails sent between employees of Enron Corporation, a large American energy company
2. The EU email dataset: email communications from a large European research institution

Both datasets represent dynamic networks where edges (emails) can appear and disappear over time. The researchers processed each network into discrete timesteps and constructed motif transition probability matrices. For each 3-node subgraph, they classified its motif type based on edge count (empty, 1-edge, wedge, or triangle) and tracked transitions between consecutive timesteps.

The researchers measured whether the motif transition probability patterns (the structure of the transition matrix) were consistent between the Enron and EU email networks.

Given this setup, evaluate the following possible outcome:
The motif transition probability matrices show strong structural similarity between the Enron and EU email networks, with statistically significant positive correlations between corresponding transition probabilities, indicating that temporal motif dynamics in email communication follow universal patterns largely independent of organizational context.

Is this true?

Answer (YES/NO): NO